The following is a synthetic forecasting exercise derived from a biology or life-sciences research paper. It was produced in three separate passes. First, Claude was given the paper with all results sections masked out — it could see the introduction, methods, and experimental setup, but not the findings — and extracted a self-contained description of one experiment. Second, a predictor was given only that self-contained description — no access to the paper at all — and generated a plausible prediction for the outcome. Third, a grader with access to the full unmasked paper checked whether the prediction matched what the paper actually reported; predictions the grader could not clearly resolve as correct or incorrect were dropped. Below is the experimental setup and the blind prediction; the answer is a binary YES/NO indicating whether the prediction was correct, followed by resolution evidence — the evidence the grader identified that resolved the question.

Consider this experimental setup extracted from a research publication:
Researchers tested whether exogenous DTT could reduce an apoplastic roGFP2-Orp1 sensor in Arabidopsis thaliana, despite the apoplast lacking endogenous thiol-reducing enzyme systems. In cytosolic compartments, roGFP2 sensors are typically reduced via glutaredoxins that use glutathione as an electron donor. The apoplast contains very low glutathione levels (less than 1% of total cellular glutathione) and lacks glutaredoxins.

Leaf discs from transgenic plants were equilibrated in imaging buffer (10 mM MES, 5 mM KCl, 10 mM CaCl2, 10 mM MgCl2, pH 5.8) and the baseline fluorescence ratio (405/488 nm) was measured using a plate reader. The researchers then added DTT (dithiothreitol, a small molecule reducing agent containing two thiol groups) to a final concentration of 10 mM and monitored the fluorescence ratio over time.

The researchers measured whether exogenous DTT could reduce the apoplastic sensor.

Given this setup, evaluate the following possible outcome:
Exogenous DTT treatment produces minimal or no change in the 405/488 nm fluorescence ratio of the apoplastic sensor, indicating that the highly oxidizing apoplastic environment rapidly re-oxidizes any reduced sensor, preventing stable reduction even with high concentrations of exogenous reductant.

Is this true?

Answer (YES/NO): NO